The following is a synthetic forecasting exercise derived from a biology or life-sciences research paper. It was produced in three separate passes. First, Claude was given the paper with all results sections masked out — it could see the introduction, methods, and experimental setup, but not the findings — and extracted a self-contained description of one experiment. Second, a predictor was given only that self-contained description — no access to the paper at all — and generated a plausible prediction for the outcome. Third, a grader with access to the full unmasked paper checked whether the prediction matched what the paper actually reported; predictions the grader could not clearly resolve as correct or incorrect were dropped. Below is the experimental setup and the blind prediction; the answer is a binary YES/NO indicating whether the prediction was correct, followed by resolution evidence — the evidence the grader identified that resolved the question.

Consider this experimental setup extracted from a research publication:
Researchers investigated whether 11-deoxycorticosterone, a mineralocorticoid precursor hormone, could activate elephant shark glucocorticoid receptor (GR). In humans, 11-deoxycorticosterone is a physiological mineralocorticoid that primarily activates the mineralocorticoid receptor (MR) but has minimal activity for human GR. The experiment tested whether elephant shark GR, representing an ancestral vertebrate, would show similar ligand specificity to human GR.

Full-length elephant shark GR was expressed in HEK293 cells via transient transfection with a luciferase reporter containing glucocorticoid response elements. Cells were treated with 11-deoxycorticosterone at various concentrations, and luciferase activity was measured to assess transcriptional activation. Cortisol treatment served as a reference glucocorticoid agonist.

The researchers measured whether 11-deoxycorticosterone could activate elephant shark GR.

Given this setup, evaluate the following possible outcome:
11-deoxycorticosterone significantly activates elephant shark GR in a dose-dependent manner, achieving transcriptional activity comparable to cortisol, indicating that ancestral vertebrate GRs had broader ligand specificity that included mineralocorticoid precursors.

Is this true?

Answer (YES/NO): YES